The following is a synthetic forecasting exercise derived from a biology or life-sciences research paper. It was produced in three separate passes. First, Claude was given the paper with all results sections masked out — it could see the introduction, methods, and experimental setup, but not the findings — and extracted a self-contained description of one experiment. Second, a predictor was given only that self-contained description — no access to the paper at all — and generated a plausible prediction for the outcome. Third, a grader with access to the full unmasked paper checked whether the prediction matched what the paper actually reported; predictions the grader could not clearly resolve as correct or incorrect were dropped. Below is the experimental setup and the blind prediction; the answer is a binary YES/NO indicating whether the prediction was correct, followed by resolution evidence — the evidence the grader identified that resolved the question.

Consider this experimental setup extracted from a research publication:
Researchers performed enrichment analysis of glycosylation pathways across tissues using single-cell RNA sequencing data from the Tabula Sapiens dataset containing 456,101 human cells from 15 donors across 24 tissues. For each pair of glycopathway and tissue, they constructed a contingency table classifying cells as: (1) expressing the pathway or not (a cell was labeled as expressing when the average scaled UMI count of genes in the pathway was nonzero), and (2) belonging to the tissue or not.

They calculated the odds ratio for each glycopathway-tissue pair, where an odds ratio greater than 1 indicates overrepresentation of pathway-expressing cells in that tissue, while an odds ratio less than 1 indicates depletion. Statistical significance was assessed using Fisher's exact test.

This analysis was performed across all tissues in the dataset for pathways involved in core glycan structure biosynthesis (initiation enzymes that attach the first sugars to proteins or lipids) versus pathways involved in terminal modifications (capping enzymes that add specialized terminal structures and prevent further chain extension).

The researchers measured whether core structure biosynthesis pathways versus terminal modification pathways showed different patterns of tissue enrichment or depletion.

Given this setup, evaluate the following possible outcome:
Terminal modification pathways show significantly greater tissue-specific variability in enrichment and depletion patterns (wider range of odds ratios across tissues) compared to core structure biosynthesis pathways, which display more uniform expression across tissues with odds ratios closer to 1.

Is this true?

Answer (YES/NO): YES